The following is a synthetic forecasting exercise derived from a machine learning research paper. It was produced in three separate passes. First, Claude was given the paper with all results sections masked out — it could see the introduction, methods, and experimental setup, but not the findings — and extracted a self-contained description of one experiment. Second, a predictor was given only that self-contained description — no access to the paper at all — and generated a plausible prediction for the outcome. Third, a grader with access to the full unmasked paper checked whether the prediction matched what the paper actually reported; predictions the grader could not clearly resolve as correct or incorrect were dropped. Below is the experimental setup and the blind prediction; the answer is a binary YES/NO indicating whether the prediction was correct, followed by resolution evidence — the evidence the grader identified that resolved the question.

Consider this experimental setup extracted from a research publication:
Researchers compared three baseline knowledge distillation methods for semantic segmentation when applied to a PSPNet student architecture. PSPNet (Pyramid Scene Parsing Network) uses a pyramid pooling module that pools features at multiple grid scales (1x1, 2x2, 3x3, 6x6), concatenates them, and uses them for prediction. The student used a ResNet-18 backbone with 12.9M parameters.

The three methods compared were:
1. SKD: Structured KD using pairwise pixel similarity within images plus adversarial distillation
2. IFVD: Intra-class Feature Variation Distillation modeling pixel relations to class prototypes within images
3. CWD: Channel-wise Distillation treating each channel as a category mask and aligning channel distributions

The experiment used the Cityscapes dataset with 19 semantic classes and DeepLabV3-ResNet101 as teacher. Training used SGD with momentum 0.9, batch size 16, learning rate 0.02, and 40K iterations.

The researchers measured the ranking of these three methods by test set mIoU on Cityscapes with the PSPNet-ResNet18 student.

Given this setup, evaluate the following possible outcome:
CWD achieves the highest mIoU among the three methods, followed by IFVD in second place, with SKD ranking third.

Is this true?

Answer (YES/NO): NO